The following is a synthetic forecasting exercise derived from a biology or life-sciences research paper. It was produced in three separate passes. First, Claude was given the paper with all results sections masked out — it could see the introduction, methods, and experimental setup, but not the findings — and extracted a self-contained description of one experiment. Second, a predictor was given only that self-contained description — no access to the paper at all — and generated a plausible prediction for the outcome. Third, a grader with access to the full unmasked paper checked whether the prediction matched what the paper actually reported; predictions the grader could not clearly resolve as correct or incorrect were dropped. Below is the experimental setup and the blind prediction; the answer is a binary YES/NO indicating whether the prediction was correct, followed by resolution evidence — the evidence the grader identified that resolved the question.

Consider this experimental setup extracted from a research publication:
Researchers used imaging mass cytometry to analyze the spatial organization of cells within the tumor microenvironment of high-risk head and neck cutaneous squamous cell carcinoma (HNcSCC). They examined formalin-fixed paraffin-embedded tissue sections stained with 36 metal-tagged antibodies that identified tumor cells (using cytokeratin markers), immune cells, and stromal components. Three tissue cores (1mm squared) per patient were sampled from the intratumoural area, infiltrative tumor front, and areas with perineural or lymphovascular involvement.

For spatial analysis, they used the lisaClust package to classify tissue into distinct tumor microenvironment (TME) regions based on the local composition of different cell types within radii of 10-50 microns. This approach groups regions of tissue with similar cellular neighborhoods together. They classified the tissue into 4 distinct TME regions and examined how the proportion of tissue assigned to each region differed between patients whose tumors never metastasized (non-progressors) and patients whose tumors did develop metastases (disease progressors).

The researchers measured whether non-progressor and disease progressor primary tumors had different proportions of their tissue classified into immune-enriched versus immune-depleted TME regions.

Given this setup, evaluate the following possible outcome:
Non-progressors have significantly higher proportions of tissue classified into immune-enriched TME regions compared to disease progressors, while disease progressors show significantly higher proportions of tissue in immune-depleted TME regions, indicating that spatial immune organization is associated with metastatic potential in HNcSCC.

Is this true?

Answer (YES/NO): NO